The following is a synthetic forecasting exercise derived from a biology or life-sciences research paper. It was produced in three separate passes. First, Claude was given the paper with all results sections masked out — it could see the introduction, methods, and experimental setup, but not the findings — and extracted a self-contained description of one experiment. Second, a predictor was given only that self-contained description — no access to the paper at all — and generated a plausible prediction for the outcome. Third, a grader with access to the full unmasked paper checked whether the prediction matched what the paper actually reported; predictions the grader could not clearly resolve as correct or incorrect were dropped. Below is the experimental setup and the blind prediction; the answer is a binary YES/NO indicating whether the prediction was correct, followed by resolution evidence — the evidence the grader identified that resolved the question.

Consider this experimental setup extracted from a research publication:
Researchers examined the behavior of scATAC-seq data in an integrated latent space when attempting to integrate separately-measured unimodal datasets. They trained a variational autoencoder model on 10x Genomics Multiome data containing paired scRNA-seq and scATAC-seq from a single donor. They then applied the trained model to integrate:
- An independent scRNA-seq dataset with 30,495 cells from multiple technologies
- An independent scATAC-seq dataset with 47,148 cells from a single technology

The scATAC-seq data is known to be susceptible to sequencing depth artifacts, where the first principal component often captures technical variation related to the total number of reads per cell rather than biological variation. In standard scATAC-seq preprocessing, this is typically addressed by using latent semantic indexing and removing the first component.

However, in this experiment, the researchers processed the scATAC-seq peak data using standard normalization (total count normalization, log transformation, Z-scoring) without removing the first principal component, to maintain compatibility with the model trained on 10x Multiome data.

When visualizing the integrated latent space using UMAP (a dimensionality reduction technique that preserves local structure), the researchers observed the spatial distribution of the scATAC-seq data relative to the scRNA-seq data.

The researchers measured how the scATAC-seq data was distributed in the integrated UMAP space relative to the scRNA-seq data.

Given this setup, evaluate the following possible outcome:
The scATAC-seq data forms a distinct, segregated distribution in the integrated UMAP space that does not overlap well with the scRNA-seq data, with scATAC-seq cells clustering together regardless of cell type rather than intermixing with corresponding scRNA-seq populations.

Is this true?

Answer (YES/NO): NO